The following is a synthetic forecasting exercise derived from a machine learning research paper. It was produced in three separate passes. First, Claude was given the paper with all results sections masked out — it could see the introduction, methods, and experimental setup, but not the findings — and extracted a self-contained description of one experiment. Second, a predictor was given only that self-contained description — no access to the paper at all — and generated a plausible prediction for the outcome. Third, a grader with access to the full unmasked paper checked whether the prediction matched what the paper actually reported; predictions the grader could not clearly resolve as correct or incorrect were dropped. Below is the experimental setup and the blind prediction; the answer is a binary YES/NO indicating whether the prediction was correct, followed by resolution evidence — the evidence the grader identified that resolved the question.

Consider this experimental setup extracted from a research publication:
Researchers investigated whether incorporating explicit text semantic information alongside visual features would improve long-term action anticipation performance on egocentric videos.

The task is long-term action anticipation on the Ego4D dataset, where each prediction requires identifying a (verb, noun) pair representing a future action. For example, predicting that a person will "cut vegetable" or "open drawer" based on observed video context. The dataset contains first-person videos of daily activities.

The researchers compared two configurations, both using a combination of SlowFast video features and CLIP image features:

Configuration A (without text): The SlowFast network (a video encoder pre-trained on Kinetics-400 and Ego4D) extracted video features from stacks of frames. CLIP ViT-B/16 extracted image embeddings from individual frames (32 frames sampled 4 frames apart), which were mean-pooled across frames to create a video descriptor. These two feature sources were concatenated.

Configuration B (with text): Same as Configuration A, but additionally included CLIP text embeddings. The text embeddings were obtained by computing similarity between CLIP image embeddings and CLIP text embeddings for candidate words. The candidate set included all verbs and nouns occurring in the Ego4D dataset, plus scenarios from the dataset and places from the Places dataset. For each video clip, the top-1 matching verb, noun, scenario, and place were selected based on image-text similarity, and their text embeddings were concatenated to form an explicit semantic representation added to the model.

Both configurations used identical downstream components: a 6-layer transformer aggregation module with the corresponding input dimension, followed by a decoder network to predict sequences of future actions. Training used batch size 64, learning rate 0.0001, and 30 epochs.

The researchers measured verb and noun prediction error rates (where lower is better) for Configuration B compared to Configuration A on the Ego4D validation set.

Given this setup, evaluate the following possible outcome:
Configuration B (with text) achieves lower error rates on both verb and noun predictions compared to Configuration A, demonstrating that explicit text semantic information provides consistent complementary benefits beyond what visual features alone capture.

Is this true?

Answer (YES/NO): NO